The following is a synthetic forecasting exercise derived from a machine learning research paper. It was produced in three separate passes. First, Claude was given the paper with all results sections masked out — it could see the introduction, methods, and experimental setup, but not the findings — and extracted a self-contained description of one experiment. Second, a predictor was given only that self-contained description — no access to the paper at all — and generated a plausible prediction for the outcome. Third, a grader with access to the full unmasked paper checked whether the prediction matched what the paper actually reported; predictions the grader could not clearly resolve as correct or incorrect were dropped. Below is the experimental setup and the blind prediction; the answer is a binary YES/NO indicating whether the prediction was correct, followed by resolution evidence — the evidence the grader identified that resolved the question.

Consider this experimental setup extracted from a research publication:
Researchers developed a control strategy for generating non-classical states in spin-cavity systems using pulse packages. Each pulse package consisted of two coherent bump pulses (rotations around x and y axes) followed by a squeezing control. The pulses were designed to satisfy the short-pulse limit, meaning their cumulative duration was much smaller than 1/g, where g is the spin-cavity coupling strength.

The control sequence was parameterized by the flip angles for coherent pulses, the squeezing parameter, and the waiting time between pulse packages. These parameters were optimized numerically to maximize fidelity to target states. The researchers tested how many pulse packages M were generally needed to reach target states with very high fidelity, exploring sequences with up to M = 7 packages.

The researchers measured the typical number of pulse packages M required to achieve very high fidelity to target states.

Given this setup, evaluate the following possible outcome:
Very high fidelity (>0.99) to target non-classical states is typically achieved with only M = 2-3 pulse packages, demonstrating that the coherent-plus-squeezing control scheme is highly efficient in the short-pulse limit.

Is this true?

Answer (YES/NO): NO